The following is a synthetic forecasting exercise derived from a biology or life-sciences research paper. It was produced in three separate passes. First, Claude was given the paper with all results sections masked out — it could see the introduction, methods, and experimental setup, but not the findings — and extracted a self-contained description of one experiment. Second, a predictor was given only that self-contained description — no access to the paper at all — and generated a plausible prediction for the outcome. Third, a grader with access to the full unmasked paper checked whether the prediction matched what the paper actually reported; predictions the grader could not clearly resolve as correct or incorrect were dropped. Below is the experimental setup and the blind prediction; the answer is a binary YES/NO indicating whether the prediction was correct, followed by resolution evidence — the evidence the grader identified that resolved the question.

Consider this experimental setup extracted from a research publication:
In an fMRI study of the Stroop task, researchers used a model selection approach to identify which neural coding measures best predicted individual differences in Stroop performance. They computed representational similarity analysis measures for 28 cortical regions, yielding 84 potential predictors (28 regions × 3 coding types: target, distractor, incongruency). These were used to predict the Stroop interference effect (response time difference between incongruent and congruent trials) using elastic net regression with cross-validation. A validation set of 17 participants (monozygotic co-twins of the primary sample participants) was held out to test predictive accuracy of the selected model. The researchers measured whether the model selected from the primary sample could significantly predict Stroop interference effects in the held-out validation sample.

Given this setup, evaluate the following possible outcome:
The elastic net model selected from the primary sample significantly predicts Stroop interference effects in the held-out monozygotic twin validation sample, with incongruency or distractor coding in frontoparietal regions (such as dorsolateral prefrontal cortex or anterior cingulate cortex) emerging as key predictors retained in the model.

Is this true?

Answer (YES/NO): YES